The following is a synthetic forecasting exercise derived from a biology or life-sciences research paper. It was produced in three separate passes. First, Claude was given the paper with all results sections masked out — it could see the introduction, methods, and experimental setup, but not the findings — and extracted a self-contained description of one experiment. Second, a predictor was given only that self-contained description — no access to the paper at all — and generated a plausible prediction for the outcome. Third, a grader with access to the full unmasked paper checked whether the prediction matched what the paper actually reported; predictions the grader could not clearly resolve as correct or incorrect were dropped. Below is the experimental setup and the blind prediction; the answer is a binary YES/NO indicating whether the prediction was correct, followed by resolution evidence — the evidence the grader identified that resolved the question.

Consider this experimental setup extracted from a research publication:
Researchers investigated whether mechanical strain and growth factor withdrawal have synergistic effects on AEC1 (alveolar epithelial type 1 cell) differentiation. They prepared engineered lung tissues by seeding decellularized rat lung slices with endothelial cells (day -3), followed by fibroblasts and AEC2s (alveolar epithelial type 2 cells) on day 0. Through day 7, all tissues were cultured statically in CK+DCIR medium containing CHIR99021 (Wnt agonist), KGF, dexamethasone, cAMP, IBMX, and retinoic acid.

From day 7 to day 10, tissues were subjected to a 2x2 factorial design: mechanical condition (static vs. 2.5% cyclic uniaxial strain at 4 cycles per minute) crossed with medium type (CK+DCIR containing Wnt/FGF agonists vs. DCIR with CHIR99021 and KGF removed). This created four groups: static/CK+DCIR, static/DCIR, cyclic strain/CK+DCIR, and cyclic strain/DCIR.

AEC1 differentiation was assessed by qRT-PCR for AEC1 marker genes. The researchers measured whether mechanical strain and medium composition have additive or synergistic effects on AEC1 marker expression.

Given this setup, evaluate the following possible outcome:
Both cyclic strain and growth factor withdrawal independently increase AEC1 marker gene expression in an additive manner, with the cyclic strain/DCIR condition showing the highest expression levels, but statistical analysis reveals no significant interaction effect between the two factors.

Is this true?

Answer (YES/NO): NO